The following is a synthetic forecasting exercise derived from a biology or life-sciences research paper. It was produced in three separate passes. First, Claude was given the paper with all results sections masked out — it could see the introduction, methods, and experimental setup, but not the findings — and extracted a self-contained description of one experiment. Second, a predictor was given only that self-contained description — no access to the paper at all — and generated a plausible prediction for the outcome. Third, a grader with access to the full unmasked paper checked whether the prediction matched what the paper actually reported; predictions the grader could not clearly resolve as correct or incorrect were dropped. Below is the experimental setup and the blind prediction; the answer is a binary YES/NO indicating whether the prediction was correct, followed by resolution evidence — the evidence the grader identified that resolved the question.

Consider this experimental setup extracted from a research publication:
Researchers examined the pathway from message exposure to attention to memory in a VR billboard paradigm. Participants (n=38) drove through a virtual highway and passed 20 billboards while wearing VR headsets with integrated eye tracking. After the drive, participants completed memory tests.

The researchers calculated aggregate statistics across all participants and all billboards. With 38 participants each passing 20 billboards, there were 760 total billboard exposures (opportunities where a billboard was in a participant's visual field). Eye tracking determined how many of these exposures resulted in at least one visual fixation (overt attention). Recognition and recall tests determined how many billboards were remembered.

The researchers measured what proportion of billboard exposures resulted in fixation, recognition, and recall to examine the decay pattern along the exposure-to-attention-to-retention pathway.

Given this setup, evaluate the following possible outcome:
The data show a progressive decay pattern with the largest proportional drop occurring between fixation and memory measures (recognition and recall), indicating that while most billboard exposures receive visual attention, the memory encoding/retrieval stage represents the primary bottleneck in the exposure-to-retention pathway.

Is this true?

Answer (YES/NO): YES